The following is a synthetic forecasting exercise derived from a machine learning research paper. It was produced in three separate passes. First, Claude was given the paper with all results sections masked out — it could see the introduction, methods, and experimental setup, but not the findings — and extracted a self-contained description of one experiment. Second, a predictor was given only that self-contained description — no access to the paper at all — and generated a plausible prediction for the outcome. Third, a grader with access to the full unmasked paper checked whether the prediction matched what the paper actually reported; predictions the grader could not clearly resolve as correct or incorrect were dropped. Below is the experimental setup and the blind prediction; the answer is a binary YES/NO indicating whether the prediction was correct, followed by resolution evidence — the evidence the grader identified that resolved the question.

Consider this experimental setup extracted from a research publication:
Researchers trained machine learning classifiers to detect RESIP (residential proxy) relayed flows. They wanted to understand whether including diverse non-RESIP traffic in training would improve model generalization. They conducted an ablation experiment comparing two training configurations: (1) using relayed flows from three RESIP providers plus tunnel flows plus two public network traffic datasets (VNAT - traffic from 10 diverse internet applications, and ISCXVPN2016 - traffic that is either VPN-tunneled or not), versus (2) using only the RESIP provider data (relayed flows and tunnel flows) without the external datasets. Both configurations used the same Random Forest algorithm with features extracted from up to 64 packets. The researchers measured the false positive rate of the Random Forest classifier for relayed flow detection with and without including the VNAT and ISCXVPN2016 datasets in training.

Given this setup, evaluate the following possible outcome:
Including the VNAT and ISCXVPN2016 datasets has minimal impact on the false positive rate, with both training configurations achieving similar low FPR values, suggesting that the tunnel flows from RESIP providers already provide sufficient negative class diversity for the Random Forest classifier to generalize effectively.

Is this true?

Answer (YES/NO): NO